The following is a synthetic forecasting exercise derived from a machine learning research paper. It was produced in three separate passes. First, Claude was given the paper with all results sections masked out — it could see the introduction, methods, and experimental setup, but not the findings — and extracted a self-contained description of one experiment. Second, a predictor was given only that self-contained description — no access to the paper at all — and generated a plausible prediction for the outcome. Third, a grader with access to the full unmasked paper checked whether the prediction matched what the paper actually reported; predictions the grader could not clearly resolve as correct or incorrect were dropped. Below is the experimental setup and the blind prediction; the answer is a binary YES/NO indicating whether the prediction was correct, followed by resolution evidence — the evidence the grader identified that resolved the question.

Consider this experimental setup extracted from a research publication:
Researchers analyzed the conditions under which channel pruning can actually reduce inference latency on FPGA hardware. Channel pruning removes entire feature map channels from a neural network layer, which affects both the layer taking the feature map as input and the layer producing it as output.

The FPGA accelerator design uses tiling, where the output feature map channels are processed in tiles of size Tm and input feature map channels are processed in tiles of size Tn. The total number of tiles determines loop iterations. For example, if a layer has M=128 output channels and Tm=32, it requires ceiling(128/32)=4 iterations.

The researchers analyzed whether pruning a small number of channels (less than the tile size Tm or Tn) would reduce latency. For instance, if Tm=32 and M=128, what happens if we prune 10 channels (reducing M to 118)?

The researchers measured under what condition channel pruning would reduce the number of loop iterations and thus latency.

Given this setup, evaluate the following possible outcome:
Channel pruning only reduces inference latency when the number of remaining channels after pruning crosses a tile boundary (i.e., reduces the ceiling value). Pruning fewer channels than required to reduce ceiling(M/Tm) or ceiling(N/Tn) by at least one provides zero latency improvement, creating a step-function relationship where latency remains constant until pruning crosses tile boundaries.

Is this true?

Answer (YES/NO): YES